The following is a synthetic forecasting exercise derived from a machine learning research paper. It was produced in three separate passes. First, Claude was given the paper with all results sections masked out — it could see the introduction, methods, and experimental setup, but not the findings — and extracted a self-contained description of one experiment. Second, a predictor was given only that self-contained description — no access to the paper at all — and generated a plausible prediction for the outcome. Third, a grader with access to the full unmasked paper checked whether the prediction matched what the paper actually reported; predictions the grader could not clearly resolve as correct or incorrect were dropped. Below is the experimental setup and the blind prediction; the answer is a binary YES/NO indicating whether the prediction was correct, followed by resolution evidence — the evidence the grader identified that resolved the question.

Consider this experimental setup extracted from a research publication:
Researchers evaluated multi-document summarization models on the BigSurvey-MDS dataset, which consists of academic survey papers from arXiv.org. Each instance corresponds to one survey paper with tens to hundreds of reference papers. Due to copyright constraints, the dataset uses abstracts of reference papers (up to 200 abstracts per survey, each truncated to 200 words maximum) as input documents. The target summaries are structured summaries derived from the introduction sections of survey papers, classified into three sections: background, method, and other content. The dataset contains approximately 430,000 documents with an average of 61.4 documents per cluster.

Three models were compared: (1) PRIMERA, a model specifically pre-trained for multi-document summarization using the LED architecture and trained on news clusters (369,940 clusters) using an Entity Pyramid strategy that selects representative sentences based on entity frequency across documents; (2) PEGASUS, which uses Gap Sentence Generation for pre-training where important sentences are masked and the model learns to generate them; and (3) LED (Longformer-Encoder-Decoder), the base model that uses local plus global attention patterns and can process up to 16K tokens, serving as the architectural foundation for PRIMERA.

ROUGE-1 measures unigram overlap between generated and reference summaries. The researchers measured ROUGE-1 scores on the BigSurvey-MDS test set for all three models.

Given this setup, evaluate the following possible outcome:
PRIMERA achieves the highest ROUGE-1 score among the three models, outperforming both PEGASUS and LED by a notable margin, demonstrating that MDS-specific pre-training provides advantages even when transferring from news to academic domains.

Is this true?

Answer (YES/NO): NO